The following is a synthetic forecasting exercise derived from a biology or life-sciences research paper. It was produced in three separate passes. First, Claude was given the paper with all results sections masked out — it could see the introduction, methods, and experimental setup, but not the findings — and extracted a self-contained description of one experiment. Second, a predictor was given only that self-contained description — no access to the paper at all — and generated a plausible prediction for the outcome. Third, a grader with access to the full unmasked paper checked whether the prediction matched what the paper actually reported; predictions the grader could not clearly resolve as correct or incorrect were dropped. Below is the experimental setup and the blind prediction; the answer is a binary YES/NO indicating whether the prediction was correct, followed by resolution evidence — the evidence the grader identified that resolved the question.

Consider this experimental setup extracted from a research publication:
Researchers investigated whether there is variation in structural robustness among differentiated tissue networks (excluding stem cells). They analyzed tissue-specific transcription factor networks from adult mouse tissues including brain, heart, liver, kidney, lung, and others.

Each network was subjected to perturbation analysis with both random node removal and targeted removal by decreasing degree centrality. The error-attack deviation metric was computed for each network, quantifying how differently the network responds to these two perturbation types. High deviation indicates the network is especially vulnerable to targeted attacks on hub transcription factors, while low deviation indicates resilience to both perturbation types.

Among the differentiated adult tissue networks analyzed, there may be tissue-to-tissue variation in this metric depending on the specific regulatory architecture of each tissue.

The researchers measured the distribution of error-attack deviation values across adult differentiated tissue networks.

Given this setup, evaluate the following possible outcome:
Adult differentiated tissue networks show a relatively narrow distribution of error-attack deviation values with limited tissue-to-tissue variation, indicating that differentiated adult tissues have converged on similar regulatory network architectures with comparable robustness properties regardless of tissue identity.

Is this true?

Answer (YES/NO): NO